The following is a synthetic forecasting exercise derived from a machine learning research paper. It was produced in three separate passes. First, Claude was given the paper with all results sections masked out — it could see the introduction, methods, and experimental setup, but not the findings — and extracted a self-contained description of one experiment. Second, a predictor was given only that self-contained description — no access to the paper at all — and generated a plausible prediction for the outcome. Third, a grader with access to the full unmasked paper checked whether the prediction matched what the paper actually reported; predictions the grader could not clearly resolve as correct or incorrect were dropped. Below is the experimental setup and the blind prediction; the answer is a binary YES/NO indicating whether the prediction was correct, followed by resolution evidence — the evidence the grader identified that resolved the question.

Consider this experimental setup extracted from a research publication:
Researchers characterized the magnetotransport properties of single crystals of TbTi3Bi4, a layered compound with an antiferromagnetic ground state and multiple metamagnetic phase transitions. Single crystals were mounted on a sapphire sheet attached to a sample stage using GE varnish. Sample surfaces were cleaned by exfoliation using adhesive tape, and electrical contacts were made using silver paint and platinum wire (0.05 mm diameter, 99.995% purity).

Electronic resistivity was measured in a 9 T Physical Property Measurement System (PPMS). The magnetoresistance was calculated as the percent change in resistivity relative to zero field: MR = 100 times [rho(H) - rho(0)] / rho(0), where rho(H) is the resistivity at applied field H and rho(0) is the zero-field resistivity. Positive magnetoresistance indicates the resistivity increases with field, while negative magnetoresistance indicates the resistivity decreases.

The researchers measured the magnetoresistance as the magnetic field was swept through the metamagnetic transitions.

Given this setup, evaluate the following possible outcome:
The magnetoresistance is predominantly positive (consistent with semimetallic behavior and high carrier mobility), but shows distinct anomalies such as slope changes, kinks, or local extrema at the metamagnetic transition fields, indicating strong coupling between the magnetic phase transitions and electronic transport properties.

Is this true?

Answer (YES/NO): NO